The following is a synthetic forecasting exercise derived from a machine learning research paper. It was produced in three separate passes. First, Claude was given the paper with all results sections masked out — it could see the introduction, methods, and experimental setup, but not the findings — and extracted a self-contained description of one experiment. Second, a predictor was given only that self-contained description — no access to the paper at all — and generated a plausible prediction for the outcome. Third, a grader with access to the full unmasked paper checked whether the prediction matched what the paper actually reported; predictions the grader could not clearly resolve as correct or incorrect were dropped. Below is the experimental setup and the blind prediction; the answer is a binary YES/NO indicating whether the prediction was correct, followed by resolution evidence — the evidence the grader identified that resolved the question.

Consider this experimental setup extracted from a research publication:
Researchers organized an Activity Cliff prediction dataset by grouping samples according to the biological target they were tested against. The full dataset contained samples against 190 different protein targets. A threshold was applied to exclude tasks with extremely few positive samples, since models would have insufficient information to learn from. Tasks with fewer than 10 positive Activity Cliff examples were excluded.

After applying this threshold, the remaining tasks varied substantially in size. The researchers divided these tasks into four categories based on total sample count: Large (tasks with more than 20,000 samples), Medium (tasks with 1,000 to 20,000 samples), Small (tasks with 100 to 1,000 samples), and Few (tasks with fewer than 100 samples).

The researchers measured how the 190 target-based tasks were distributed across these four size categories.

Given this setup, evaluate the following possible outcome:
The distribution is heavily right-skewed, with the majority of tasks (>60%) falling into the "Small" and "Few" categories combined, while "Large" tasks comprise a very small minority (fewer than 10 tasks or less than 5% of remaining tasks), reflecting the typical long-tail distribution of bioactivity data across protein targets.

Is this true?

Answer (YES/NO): YES